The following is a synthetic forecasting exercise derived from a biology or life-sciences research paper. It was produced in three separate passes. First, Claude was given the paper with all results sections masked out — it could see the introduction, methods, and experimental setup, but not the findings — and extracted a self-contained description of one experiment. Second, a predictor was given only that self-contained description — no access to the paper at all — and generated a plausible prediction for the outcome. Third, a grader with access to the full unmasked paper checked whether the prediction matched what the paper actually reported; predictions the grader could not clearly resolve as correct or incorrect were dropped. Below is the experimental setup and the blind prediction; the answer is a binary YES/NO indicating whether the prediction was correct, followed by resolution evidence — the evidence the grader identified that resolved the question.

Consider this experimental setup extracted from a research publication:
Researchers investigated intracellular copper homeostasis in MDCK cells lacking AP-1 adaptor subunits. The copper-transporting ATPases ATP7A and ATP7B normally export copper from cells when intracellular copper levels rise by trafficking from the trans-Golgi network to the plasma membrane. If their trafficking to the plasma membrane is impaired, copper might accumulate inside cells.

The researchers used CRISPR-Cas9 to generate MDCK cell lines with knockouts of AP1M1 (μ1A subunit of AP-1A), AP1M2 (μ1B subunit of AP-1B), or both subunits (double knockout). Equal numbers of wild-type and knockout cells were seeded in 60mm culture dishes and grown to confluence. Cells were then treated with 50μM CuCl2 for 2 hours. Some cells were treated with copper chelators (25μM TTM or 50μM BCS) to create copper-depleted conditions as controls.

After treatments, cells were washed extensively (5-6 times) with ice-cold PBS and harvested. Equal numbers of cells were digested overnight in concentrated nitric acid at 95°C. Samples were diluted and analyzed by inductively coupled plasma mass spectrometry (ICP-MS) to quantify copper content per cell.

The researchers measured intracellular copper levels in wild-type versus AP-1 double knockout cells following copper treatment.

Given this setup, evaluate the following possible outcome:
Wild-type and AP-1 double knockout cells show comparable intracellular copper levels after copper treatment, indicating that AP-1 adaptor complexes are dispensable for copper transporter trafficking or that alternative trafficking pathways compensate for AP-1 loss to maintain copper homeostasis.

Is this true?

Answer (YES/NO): NO